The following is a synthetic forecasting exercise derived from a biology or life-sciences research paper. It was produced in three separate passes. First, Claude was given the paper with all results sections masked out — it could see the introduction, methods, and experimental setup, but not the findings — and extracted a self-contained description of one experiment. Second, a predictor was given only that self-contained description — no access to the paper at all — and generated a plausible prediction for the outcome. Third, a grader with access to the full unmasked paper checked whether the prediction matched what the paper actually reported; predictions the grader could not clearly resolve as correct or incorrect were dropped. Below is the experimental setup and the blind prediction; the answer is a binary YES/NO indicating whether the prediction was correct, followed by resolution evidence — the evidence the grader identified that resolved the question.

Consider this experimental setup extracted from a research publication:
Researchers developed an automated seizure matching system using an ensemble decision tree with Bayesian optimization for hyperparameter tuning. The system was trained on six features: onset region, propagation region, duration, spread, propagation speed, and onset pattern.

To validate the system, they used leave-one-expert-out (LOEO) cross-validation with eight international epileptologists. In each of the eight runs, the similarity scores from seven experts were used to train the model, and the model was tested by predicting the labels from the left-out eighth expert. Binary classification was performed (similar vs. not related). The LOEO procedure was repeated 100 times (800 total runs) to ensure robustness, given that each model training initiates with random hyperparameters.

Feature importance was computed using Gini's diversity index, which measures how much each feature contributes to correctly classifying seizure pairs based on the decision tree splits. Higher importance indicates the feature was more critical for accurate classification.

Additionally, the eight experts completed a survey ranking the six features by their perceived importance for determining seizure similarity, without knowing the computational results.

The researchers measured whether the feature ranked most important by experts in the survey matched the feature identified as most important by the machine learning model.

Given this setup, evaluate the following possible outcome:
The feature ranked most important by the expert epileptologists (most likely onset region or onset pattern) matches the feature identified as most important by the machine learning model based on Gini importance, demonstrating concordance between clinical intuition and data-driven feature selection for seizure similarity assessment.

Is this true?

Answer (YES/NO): YES